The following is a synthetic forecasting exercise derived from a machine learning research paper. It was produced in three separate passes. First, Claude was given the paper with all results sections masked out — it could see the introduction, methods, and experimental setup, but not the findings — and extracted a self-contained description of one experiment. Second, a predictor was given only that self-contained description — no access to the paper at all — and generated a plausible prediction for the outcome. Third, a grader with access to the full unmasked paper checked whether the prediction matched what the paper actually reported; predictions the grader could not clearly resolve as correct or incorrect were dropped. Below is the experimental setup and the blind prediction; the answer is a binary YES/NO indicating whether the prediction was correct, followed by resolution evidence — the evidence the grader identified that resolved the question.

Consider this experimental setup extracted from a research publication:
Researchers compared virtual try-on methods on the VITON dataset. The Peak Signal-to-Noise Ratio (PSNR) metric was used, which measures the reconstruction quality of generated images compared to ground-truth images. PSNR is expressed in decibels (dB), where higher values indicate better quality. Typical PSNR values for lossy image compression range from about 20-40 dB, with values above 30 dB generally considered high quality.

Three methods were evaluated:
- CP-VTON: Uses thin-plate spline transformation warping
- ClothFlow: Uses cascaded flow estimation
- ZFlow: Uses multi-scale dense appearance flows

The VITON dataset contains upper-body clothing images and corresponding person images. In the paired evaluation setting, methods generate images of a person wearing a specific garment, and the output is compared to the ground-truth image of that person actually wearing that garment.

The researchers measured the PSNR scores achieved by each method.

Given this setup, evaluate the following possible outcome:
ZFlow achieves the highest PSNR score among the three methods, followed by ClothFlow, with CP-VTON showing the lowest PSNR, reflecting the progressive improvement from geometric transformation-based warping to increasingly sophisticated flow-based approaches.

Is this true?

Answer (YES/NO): YES